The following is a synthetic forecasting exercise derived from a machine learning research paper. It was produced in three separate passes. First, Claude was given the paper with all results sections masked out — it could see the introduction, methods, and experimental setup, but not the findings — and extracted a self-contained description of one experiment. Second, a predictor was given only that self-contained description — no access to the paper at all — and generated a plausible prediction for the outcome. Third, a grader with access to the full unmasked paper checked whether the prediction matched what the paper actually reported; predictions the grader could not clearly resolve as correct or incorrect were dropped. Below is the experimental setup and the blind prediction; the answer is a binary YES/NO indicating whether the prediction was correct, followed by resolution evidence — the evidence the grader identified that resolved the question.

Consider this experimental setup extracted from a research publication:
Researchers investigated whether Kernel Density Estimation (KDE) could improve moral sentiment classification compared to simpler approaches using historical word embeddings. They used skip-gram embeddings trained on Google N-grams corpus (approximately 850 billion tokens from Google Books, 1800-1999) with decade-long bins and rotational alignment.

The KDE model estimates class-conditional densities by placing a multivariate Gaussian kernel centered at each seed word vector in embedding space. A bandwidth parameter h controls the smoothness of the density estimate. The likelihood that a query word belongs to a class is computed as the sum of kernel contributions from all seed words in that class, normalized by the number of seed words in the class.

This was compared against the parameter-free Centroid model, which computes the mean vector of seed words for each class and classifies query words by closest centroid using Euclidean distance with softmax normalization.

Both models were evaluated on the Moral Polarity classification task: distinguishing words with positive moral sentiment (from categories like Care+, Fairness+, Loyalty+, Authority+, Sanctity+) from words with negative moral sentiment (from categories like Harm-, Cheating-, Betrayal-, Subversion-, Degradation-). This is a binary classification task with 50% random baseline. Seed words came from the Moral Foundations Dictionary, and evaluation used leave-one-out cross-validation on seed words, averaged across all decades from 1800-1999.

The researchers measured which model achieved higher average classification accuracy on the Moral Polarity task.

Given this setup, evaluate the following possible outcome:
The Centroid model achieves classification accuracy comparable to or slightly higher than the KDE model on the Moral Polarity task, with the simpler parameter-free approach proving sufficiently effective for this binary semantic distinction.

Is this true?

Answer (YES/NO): NO